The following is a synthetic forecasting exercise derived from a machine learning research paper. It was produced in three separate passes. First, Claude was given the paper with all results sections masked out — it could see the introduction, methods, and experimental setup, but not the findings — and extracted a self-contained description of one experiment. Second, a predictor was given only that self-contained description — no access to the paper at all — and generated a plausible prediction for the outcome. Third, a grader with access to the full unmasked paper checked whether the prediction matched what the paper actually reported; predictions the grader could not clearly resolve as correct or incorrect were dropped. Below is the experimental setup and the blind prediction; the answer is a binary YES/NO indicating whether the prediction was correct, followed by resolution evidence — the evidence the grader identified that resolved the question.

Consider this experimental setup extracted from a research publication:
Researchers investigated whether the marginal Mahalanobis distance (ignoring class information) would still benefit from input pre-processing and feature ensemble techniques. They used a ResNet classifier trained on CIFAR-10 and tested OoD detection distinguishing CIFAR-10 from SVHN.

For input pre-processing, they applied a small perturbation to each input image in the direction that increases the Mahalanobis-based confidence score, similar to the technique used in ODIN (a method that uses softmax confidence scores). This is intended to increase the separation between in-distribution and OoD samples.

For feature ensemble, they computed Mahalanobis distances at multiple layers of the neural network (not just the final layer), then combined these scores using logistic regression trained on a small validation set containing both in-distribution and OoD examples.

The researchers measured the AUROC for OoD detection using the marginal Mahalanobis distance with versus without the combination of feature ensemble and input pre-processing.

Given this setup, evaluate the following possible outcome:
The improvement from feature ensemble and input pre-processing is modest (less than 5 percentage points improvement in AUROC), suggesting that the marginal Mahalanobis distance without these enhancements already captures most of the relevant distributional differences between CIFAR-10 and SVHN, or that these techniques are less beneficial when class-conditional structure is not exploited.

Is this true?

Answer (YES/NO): NO